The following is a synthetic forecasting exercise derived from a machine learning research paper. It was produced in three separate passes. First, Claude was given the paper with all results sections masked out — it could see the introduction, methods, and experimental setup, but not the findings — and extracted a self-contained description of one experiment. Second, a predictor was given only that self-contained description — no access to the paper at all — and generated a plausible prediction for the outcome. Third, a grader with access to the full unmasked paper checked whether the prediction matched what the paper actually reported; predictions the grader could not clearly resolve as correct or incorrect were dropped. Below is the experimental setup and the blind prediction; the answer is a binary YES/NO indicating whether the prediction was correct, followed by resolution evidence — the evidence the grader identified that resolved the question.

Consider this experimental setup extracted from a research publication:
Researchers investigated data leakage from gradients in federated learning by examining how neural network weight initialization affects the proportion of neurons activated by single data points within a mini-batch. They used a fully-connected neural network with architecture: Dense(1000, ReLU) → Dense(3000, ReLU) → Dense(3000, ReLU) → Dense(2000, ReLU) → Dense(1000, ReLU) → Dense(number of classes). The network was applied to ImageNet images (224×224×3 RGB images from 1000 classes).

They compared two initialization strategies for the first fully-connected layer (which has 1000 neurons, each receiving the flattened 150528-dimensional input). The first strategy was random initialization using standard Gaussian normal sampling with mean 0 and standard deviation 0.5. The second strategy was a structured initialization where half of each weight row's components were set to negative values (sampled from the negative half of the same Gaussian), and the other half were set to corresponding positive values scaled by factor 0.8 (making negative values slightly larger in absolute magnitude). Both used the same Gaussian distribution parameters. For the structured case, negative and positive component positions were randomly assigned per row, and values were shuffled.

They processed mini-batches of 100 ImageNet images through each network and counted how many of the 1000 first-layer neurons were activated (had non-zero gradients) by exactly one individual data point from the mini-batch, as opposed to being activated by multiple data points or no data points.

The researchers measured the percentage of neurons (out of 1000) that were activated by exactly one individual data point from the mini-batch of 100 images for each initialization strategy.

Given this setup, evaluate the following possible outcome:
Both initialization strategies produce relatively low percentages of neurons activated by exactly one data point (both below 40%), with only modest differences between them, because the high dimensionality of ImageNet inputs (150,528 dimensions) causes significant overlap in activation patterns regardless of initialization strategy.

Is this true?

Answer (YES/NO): NO